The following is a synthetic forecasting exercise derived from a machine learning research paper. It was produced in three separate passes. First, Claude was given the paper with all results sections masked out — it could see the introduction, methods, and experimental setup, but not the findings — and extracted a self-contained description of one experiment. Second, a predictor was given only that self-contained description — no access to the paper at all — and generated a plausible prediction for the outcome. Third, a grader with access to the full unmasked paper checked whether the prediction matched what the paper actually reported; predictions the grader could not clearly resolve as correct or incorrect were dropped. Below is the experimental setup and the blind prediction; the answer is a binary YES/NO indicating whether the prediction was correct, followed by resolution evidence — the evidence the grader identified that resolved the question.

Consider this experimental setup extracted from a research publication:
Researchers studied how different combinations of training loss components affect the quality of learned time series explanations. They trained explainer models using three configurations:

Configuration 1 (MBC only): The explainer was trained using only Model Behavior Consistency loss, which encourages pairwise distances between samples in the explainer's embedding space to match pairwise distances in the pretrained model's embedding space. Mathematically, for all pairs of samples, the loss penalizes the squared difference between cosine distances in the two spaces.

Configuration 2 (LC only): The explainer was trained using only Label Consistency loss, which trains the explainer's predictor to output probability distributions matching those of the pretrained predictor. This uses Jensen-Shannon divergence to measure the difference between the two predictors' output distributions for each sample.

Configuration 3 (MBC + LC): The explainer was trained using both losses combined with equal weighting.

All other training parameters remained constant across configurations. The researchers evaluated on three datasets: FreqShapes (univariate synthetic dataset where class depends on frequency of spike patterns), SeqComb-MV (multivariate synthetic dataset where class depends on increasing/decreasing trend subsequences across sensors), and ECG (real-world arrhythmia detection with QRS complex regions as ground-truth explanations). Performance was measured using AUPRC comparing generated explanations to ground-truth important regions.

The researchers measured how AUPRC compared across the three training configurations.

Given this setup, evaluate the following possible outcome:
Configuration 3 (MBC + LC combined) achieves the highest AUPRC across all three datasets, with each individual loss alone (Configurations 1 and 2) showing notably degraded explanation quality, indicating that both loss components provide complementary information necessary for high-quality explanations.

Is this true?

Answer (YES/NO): YES